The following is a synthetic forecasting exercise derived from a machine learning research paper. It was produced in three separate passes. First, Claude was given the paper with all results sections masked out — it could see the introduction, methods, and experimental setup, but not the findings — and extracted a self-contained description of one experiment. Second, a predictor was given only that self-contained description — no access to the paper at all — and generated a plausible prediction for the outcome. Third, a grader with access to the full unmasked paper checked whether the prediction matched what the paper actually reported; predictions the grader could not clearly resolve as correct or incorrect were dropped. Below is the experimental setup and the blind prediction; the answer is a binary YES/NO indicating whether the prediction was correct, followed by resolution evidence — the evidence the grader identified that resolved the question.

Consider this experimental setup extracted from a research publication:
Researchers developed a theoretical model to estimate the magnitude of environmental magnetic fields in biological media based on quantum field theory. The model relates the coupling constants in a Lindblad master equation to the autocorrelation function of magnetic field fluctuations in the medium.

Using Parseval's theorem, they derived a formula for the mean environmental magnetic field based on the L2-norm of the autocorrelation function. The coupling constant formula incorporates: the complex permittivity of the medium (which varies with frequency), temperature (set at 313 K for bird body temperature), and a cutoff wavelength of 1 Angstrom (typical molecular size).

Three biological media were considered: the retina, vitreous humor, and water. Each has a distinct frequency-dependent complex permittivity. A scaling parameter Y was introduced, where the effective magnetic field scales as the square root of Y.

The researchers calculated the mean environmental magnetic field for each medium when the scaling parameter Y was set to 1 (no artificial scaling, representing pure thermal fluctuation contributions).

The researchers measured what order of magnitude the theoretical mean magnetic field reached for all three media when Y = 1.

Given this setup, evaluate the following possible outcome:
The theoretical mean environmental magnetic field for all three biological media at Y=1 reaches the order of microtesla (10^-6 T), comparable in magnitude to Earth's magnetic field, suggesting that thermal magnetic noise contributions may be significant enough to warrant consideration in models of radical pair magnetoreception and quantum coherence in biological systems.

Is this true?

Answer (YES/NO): NO